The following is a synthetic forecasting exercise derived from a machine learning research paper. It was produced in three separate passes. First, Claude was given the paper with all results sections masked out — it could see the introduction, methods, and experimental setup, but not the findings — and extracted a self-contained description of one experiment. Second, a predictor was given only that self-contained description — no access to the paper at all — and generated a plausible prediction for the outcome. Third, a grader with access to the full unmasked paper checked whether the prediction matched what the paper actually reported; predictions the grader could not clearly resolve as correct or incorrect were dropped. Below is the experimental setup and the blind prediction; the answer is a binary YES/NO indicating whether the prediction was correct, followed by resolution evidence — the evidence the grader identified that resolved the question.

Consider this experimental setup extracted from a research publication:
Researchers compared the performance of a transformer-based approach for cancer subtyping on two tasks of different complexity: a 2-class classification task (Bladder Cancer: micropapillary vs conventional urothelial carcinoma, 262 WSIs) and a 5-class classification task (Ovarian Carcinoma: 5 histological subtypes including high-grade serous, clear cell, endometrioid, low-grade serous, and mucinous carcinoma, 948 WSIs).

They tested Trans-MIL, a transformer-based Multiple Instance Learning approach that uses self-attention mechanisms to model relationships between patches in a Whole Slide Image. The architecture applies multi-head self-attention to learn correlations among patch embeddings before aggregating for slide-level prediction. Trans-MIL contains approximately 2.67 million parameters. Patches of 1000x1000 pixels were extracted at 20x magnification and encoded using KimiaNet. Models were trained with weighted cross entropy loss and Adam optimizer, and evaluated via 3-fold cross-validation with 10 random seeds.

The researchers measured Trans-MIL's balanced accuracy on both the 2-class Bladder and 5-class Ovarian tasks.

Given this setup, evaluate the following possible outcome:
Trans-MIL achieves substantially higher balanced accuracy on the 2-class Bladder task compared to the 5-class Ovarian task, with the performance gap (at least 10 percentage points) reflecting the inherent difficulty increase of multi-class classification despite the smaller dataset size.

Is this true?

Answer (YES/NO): YES